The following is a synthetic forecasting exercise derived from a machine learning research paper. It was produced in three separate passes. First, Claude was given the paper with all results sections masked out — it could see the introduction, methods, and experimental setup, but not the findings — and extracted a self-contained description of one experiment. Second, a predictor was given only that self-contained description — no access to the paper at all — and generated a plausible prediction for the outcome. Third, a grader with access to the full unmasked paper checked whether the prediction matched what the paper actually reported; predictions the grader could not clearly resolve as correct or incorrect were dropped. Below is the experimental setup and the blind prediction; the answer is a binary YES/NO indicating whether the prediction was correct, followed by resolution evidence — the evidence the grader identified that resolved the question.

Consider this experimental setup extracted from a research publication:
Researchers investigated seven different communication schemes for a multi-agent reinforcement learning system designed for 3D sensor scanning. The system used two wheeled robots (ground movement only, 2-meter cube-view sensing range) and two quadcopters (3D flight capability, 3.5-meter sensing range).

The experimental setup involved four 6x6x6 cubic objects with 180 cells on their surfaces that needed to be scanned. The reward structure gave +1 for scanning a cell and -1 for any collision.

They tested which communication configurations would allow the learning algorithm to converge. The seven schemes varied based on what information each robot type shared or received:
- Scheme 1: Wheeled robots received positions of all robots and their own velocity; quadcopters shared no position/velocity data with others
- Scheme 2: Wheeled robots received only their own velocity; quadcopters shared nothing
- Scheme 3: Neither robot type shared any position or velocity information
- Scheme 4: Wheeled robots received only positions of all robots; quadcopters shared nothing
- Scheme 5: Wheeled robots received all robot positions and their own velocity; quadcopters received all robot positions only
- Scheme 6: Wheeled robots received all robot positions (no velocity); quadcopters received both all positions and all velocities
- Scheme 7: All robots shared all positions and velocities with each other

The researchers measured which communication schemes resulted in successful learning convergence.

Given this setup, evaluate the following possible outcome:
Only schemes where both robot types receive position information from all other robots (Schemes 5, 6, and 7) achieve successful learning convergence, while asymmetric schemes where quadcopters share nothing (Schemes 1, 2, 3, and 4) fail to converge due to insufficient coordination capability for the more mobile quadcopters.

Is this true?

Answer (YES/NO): NO